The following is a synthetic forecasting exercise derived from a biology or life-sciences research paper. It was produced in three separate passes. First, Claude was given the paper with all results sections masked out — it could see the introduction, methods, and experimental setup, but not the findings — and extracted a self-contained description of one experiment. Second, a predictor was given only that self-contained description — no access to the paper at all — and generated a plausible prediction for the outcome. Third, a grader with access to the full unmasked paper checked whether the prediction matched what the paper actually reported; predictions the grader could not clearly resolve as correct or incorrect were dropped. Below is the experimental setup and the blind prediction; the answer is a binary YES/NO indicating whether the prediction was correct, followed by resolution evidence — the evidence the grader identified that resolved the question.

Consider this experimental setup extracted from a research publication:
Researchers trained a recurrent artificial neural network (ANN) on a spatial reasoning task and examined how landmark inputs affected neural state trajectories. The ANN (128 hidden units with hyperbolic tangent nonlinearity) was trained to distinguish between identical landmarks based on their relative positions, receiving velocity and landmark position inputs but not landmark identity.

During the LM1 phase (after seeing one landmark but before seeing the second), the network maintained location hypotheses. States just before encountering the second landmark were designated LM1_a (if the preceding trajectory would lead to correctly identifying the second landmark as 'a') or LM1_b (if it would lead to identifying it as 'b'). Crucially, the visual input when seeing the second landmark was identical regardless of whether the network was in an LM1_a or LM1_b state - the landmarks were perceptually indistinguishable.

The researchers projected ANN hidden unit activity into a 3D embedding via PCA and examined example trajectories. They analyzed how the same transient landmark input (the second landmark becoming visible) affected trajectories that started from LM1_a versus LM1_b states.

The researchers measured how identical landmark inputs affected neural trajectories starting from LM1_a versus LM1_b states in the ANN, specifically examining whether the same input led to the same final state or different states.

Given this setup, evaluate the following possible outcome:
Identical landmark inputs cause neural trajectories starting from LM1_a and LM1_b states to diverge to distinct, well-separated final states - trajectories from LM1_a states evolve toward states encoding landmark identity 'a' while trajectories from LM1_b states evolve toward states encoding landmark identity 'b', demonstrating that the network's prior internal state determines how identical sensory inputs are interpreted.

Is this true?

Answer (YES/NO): YES